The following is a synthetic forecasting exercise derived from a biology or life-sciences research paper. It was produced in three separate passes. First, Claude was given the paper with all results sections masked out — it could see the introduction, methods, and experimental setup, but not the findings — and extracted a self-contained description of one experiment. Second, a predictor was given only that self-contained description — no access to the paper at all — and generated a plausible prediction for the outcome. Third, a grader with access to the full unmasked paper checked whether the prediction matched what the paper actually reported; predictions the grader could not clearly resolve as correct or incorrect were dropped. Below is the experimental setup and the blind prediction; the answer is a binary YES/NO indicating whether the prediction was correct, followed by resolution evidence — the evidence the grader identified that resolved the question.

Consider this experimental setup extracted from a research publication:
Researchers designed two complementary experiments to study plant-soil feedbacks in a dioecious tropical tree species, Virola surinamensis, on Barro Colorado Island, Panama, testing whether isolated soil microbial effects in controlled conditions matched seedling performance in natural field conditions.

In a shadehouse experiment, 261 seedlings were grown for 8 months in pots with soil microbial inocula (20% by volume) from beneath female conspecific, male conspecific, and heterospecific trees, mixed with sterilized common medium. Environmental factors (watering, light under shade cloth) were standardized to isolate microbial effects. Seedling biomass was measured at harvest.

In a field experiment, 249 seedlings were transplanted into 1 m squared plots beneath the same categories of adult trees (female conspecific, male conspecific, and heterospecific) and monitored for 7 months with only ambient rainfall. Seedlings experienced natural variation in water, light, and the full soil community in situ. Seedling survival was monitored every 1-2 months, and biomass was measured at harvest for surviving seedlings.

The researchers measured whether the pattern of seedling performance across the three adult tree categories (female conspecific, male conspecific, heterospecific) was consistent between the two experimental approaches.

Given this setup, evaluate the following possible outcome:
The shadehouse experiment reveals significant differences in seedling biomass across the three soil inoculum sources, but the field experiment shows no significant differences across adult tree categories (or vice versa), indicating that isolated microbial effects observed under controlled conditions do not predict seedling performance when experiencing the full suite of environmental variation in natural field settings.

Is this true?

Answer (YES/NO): NO